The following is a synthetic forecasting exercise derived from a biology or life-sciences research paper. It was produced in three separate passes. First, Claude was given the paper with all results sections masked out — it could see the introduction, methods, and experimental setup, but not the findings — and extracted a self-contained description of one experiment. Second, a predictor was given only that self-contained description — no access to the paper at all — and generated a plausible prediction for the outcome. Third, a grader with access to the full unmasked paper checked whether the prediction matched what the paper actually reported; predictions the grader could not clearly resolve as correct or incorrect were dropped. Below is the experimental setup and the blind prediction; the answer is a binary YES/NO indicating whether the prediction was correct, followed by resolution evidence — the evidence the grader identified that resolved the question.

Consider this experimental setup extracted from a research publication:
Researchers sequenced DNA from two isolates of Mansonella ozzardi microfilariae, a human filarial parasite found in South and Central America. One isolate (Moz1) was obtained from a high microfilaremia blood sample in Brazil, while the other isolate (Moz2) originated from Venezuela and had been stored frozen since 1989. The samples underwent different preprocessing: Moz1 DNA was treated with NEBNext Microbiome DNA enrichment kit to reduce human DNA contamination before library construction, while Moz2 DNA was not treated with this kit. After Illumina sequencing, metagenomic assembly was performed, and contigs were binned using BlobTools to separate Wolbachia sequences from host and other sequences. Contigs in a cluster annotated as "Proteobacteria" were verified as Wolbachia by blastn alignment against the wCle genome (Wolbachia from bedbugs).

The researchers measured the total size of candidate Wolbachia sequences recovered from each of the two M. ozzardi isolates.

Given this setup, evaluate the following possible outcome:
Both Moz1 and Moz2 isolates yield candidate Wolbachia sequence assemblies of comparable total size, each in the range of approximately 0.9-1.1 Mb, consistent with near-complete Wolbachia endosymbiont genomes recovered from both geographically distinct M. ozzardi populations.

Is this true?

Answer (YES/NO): NO